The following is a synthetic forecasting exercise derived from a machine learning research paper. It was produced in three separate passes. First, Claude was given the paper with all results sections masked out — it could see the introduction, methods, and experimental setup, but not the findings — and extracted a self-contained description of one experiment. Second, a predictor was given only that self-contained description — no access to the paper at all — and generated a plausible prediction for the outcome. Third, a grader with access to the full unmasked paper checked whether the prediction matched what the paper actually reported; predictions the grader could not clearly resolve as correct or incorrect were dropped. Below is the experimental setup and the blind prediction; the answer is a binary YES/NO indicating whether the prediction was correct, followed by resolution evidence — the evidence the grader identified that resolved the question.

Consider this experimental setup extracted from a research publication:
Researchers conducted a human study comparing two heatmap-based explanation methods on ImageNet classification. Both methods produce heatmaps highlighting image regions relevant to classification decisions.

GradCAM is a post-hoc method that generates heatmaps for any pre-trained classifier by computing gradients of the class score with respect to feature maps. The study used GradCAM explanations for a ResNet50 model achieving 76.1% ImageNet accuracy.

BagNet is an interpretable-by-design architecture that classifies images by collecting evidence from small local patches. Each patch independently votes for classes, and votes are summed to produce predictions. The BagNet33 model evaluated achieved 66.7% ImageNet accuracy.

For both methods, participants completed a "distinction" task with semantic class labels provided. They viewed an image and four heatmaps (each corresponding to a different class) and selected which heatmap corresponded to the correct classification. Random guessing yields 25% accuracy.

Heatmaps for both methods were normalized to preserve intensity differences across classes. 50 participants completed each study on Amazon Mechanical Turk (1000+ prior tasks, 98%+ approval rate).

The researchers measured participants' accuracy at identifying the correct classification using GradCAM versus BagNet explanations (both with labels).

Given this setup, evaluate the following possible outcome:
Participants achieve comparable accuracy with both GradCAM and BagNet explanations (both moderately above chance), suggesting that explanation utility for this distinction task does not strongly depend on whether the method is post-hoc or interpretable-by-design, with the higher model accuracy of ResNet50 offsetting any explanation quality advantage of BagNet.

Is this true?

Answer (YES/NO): NO